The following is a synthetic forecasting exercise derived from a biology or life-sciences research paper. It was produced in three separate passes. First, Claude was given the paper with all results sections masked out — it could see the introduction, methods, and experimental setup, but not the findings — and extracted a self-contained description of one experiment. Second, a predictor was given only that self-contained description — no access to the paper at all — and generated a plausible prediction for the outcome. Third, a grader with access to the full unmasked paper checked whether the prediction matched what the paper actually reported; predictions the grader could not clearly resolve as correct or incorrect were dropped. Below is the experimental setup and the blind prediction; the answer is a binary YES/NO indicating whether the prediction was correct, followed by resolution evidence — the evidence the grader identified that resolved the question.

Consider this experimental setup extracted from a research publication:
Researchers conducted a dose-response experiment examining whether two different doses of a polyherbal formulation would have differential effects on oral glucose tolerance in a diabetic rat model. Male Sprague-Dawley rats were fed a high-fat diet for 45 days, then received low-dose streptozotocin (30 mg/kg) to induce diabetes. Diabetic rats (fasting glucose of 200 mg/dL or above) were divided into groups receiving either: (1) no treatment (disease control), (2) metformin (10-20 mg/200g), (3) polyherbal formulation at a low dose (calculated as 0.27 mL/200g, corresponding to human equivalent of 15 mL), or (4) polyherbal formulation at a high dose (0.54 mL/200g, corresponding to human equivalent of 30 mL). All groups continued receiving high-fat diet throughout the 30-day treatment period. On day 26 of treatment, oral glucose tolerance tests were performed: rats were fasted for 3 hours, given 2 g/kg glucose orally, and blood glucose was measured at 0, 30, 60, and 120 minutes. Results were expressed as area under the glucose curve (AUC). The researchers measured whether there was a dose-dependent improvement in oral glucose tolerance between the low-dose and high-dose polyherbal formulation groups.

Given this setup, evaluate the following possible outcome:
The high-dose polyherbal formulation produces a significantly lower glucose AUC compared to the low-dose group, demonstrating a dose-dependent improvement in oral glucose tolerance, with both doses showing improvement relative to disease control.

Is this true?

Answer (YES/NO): NO